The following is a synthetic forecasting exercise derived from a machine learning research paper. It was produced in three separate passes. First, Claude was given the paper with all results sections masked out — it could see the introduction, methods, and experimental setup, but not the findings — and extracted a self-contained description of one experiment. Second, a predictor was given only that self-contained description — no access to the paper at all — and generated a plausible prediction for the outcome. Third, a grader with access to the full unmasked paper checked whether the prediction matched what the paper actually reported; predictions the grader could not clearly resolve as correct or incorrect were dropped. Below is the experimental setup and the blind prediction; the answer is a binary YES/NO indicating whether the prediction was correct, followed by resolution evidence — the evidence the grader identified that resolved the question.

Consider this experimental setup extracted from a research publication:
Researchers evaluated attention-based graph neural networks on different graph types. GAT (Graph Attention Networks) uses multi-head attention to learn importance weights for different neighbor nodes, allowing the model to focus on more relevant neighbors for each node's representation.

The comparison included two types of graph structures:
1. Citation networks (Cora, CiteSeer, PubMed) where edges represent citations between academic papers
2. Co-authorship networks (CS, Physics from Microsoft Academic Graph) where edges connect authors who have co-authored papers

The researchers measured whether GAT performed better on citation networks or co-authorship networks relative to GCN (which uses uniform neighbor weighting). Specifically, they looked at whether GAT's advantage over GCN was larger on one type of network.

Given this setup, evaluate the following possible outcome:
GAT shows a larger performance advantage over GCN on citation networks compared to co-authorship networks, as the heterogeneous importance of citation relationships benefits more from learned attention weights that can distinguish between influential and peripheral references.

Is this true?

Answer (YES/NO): YES